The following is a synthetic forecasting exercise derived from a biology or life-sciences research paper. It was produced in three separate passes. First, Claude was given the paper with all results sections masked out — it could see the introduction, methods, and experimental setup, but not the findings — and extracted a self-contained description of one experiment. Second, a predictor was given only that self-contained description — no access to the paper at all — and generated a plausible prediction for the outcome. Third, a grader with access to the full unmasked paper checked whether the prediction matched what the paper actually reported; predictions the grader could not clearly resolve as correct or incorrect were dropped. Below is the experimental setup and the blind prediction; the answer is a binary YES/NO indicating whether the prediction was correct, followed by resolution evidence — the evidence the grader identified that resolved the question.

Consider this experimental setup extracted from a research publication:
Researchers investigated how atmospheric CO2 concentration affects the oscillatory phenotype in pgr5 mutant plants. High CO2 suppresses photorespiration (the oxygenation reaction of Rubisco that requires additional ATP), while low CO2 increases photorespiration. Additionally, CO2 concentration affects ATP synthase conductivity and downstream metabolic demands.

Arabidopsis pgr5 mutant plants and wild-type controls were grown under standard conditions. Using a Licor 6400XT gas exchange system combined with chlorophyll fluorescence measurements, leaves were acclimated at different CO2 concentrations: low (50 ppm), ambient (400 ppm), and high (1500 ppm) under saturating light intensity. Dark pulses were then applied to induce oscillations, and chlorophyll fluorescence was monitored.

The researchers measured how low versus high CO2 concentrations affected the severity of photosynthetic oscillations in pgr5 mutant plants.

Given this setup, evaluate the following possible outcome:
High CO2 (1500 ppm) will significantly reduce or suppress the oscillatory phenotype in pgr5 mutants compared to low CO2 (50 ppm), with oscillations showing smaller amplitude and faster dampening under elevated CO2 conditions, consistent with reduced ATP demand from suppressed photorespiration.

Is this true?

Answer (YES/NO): NO